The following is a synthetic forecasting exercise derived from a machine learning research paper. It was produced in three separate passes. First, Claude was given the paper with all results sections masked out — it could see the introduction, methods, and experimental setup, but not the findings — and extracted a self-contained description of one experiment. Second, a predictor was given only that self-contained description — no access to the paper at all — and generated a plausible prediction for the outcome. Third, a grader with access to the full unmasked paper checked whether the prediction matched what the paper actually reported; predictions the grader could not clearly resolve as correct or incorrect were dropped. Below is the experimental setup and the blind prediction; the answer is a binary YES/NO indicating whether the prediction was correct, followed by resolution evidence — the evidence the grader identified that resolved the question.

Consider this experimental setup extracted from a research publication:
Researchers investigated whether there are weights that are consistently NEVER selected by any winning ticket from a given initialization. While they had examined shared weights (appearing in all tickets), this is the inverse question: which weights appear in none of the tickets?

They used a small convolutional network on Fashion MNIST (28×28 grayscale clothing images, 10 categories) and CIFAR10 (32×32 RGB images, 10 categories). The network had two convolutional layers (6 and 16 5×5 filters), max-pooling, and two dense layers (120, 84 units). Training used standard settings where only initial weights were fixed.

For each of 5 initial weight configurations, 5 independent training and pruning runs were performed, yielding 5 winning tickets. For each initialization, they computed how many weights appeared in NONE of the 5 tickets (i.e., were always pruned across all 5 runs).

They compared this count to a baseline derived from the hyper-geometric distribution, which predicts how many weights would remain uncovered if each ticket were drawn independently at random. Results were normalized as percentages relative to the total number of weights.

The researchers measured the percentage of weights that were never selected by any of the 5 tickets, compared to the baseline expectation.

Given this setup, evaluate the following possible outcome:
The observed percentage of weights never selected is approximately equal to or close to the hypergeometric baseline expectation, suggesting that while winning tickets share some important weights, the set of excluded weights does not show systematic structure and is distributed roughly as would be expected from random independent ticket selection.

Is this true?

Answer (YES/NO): YES